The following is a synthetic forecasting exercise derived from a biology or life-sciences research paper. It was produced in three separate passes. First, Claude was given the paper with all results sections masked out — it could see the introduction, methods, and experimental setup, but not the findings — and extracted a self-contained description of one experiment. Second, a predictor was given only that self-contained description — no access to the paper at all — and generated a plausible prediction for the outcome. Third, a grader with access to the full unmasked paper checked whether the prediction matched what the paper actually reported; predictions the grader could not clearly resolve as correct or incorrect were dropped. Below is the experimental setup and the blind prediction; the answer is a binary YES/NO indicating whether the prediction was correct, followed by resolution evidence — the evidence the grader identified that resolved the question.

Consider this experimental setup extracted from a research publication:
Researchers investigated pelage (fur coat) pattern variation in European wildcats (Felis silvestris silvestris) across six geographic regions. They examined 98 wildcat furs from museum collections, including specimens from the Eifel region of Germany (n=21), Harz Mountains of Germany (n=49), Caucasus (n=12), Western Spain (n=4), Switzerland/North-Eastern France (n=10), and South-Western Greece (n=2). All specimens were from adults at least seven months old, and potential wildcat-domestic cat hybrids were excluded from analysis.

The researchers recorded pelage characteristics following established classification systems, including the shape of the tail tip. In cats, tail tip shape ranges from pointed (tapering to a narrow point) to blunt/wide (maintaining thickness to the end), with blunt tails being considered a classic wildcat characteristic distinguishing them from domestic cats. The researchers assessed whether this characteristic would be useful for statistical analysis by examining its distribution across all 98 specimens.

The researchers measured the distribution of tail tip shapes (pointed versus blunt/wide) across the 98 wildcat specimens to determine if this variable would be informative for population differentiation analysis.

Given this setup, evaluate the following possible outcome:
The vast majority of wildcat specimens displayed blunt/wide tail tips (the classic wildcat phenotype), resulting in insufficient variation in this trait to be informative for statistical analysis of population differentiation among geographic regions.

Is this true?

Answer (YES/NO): YES